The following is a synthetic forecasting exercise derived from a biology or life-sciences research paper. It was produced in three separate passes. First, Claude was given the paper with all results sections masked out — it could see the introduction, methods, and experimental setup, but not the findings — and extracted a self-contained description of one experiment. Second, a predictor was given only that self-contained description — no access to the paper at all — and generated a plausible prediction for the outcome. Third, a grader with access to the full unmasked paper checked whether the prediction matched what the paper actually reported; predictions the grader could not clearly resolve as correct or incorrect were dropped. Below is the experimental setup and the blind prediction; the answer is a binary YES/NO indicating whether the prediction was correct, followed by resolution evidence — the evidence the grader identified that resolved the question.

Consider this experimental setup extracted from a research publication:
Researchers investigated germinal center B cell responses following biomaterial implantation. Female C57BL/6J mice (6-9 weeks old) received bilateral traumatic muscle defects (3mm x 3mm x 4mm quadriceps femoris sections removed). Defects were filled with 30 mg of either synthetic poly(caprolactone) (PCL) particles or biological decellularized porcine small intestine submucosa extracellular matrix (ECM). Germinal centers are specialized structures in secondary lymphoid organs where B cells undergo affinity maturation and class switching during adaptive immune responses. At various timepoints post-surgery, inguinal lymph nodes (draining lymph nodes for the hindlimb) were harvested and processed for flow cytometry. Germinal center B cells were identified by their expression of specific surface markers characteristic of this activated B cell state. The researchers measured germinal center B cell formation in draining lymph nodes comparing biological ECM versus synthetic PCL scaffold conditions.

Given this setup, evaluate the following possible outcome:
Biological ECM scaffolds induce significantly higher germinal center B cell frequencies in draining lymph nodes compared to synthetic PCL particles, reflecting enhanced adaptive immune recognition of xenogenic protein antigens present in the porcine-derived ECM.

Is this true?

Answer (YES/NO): YES